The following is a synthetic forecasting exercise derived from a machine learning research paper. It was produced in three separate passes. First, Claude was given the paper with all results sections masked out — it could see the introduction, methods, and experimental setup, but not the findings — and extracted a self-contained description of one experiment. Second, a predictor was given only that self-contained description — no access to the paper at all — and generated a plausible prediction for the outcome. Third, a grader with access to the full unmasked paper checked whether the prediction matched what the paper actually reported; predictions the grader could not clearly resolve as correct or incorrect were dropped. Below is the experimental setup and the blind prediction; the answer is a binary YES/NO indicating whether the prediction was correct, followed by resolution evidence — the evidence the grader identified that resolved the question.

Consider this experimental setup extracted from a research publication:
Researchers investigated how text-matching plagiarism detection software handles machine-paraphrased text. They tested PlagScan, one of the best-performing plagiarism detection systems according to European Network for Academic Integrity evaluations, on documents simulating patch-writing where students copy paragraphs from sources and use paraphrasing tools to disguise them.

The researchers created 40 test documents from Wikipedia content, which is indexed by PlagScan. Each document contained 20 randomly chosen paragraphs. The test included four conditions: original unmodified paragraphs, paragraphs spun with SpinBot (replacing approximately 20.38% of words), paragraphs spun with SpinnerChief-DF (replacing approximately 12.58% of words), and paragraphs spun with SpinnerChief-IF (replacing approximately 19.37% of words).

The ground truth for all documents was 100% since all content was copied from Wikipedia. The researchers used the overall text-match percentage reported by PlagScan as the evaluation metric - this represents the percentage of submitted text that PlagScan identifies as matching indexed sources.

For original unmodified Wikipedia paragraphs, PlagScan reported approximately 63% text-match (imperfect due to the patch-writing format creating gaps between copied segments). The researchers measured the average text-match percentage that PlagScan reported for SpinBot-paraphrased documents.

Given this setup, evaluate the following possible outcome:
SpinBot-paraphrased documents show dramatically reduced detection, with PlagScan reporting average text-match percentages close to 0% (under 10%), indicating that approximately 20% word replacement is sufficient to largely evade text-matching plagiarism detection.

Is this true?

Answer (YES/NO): YES